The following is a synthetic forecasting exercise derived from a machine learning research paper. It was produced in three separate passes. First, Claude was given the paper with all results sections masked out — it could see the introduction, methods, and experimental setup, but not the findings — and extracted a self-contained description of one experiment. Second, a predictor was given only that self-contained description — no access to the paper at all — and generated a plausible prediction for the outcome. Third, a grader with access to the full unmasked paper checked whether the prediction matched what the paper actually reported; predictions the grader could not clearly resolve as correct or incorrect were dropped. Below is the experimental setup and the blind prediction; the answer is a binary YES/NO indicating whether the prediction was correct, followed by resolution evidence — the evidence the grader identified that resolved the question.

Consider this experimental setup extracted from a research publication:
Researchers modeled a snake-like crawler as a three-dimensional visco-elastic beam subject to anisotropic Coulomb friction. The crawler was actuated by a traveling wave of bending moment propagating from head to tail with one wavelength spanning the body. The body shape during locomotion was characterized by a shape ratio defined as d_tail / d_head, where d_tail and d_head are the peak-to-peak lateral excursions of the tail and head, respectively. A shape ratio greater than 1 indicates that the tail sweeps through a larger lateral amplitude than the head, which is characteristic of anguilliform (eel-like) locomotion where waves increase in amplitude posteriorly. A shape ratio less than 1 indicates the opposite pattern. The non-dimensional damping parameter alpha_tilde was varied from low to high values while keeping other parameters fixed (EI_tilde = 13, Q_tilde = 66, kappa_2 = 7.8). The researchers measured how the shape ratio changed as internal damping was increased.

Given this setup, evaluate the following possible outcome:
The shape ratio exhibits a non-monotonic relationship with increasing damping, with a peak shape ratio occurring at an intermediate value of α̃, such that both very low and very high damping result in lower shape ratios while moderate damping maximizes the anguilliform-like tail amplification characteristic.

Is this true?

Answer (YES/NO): YES